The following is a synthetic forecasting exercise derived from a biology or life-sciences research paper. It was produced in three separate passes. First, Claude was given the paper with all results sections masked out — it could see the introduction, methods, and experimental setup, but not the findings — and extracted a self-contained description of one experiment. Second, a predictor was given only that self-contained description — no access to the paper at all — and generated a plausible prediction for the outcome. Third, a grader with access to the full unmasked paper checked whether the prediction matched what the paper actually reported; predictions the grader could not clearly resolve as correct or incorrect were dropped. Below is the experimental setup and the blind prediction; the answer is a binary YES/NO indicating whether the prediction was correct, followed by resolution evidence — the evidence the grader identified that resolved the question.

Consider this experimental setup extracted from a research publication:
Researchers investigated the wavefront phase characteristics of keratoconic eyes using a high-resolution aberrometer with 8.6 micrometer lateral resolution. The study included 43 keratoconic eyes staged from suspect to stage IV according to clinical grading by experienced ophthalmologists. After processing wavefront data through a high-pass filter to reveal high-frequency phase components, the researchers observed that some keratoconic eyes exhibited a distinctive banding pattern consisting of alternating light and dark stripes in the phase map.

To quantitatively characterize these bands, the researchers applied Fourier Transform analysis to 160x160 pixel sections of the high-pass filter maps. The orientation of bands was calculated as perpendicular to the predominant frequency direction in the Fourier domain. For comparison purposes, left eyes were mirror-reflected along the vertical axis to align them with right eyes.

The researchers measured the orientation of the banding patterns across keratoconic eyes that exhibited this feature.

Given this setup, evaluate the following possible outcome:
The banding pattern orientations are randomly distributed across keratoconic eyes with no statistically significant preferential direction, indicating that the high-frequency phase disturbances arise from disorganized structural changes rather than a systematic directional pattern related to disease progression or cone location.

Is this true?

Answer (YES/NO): NO